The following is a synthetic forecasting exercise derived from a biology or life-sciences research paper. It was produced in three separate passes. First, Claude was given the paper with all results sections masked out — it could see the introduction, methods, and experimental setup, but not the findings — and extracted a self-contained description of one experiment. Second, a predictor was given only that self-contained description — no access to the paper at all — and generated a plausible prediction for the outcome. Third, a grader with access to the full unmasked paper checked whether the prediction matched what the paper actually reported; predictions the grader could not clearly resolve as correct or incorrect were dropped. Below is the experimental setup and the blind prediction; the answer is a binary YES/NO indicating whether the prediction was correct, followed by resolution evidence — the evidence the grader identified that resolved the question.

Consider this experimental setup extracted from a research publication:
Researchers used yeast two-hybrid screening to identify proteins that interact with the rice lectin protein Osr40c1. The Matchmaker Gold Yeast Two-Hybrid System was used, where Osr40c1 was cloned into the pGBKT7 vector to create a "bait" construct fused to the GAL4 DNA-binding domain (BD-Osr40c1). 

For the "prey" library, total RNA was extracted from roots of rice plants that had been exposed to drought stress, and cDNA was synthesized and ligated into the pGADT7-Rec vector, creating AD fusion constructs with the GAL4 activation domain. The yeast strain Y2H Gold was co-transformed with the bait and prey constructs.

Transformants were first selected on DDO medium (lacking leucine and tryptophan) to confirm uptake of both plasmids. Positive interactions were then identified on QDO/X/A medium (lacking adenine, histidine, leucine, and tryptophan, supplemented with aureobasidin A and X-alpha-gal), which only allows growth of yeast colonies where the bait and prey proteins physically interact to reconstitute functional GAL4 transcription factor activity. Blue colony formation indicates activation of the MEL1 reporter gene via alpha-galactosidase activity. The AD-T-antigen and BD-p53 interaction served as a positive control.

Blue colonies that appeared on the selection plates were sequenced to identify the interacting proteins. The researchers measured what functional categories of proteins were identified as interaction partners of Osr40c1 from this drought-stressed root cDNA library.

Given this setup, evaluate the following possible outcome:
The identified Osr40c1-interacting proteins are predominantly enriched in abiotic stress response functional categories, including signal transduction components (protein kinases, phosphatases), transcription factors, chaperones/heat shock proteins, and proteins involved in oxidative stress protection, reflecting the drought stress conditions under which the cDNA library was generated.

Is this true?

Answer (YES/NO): NO